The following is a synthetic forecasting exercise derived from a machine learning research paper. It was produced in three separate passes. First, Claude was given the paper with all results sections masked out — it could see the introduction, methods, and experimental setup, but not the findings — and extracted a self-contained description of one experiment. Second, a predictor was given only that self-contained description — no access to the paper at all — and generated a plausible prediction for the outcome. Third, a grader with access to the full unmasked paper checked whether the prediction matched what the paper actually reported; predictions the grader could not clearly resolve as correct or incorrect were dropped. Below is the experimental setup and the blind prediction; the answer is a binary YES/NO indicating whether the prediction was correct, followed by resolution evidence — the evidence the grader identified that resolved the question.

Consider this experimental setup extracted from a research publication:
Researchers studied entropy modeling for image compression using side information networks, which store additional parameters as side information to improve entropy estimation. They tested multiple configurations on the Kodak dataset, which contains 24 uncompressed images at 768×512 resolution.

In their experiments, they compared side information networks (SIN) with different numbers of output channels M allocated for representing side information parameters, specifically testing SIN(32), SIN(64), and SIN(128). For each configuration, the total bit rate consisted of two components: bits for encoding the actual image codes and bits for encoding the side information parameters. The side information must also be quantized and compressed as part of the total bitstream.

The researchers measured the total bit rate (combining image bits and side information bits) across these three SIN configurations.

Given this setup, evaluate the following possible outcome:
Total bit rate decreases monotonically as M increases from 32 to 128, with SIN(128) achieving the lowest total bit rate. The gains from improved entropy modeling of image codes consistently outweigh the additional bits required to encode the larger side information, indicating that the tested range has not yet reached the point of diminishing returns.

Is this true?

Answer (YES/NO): NO